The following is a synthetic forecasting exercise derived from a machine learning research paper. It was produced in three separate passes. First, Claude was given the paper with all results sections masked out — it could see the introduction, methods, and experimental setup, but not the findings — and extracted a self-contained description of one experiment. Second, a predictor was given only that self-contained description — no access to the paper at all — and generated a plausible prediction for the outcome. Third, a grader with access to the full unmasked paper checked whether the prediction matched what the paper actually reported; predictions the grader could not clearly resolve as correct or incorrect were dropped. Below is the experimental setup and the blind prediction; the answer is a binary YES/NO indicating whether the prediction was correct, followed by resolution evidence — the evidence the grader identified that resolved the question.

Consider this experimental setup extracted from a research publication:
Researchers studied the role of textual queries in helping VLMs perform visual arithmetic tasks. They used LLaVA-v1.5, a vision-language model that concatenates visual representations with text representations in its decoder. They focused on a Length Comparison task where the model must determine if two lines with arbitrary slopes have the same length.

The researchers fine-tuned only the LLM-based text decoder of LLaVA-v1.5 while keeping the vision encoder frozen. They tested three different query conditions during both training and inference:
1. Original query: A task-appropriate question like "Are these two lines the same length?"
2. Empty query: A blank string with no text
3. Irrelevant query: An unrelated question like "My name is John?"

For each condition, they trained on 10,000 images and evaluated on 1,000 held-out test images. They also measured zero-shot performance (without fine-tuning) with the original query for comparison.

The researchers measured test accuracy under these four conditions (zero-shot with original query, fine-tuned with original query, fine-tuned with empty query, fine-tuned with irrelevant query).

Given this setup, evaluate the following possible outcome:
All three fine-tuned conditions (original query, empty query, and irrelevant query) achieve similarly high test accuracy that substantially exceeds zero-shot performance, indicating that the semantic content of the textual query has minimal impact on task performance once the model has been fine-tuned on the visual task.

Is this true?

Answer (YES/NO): YES